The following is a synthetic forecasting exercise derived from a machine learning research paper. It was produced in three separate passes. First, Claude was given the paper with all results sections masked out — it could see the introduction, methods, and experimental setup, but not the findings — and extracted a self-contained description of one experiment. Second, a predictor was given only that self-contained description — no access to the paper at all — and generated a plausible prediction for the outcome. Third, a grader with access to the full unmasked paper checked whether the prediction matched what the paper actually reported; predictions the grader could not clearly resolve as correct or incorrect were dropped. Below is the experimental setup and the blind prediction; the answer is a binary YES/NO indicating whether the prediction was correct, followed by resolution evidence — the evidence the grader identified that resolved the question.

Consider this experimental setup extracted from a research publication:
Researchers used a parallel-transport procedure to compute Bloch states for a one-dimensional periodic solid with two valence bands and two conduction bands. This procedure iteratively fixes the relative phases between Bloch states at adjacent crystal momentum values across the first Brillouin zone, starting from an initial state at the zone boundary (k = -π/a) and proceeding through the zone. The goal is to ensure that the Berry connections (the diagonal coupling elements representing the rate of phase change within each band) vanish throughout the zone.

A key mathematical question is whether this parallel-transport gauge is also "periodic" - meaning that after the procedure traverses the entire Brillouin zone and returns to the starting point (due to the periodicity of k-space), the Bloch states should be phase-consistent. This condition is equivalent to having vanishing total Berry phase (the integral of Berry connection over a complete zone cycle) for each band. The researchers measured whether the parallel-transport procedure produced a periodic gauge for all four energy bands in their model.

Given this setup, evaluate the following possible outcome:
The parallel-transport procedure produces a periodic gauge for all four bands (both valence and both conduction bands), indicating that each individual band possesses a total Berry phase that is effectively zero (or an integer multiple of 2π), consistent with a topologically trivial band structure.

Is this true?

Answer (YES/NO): YES